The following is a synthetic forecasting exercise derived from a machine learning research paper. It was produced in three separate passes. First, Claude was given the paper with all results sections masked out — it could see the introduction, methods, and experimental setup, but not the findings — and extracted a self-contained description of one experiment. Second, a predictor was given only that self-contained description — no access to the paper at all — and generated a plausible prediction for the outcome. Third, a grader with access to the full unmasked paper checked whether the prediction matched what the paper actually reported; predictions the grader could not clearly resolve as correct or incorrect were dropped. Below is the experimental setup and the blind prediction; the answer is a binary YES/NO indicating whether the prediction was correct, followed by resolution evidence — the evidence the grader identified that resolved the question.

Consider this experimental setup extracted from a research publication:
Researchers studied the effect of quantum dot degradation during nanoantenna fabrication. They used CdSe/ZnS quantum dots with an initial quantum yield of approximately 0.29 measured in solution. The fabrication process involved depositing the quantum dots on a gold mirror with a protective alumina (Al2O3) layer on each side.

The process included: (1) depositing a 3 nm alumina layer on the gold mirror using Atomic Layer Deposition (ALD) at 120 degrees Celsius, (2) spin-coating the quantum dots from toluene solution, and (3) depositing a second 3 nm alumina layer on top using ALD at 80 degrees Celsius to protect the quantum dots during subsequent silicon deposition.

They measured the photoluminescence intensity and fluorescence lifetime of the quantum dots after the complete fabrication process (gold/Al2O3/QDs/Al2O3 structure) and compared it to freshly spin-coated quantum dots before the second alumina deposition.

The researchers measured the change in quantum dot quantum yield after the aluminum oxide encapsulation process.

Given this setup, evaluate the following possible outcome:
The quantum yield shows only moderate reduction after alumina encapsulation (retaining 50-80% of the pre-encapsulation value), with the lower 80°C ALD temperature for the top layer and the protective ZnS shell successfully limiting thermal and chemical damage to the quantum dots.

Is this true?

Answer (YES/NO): NO